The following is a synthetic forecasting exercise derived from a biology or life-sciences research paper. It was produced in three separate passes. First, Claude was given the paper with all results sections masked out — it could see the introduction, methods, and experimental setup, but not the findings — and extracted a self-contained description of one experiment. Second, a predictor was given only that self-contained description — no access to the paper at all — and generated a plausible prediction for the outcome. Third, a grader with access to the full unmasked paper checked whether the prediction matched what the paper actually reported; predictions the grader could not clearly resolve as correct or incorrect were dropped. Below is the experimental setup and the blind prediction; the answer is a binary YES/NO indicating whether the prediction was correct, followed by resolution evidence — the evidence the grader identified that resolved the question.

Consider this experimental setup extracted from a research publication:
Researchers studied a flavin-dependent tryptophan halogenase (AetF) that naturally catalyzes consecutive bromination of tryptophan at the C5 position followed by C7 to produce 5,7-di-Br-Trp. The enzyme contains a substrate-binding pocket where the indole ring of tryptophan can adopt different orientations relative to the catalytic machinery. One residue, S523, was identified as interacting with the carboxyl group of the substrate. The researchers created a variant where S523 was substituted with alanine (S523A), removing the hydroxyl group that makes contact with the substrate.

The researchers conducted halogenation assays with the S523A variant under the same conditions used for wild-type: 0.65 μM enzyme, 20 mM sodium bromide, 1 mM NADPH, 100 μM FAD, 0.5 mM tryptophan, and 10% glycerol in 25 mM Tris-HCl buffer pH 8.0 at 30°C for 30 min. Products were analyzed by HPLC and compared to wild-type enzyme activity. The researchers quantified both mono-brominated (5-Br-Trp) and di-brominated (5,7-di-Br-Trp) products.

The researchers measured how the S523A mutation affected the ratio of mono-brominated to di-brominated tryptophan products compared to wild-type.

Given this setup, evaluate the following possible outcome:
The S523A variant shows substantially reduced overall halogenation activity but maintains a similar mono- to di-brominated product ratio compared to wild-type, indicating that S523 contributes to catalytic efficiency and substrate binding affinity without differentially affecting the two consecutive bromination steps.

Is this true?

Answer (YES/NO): NO